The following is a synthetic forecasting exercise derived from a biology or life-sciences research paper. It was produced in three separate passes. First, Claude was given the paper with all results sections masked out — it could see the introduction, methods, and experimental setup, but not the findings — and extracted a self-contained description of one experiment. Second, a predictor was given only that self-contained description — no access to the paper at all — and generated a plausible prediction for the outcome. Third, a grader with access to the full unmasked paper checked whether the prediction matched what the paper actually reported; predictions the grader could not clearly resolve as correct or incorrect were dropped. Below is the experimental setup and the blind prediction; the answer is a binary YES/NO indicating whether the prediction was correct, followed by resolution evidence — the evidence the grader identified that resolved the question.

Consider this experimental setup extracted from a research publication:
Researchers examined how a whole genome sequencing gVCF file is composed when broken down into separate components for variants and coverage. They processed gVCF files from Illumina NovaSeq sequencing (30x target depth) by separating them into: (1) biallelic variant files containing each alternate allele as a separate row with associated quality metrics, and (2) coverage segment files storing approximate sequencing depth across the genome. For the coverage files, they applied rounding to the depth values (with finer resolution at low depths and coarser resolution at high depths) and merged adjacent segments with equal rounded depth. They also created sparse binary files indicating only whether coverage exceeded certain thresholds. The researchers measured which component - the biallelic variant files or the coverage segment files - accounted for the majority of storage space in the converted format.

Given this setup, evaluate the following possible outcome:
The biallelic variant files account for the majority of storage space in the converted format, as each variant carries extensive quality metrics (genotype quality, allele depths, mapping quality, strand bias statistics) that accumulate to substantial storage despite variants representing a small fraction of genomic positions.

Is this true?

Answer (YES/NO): YES